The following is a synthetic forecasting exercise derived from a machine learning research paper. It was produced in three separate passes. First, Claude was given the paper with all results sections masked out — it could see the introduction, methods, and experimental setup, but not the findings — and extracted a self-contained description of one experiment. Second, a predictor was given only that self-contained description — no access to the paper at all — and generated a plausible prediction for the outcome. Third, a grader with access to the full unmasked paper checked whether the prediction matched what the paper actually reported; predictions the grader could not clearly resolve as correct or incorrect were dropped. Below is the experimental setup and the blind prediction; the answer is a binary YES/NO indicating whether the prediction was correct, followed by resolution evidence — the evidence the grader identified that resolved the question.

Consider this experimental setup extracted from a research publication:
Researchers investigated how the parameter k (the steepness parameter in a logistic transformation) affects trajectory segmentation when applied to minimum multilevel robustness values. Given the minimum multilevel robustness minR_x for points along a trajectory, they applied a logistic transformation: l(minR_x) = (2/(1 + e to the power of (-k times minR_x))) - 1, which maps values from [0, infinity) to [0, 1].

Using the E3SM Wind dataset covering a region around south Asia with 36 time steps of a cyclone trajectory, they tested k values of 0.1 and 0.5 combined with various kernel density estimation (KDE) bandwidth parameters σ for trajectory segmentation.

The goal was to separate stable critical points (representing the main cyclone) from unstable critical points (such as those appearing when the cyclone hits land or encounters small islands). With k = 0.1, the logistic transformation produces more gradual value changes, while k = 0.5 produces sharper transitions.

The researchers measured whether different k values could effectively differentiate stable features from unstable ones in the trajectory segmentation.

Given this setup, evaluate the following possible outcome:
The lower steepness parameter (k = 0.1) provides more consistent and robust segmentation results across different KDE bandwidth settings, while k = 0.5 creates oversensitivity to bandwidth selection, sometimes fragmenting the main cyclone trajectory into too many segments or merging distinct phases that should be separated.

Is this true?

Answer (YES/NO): NO